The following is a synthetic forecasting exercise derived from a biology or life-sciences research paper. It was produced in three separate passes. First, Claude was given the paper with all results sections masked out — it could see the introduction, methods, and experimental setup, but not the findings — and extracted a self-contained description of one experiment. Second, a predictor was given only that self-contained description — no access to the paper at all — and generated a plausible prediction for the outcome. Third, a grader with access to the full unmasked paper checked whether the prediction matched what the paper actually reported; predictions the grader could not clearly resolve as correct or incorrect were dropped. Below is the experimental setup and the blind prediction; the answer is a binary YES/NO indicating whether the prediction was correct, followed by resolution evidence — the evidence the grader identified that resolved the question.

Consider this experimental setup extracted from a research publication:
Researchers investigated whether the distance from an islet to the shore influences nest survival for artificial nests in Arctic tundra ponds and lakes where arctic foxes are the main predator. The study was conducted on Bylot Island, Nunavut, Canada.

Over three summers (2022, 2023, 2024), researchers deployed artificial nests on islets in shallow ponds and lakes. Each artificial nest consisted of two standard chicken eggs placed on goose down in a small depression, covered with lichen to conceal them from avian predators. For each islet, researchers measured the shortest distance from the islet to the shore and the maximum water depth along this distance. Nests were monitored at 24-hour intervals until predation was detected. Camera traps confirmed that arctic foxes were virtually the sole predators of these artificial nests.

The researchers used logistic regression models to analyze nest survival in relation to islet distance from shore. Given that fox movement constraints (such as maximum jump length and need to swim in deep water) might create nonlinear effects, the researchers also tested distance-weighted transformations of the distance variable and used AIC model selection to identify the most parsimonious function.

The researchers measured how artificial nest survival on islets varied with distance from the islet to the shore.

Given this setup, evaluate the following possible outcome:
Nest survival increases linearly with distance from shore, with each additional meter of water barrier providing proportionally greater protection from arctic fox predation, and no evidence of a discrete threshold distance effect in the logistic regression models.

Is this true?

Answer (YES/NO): NO